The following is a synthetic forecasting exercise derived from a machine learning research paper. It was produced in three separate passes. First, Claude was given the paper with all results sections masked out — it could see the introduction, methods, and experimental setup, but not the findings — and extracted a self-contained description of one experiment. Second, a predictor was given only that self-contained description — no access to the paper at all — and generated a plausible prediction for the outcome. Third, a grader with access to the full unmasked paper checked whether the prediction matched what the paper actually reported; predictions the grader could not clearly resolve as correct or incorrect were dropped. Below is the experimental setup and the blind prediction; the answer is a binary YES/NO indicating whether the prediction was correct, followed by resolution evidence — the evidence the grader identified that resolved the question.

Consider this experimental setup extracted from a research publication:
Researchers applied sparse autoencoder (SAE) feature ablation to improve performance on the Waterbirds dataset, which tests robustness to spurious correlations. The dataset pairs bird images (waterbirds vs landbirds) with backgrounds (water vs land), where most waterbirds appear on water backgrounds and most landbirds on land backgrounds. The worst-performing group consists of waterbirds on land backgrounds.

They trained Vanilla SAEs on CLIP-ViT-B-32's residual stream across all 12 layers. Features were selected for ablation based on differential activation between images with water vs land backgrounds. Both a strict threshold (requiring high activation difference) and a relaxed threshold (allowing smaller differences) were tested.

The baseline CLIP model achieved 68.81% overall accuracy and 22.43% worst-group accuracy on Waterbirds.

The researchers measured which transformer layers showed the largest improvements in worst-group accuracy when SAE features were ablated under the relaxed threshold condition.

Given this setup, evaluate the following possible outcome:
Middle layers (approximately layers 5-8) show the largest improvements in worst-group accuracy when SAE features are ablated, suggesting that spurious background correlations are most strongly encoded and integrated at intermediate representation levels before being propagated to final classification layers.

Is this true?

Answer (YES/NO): YES